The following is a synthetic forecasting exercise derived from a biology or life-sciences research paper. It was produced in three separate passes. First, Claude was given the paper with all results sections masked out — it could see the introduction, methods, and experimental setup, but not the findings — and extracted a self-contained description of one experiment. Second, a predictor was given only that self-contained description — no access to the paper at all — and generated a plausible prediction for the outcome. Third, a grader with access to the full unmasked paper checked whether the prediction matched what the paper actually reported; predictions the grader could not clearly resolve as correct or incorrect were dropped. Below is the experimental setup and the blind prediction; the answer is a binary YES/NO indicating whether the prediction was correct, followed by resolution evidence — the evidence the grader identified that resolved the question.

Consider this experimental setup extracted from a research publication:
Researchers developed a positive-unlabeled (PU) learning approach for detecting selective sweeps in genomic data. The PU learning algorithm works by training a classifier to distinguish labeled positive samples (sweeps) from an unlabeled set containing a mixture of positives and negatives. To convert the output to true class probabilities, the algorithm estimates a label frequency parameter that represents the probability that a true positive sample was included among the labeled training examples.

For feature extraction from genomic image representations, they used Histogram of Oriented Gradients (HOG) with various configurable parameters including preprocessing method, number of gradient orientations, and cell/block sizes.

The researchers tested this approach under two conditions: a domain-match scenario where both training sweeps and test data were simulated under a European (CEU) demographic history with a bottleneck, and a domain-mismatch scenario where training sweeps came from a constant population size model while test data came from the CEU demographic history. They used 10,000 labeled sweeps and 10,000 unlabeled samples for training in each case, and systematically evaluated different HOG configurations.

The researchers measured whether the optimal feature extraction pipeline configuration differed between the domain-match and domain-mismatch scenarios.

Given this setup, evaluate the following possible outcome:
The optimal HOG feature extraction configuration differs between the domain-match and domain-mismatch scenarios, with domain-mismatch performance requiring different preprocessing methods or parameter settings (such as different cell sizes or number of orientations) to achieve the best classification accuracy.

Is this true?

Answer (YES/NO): YES